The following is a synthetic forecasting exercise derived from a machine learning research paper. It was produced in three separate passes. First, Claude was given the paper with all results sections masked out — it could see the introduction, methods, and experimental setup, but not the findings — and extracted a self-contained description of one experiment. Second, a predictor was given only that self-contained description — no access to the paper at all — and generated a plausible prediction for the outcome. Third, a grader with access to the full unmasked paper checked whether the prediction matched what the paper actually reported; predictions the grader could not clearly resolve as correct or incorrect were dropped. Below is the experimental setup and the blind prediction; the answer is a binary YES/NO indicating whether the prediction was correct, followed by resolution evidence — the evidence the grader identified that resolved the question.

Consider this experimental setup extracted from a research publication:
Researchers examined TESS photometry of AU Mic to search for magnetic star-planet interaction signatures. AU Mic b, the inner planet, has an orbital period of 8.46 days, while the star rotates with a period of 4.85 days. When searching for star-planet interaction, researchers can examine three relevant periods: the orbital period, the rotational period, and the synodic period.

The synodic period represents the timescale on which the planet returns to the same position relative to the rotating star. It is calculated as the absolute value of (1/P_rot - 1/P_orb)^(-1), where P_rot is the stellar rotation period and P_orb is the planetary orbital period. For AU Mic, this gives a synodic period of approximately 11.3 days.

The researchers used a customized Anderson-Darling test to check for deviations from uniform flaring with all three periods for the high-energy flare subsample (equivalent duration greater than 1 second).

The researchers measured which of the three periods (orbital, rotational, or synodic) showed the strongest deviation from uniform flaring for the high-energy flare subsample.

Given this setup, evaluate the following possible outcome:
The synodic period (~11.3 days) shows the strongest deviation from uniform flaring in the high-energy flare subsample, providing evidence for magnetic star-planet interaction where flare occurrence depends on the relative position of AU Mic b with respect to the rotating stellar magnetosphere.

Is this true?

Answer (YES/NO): NO